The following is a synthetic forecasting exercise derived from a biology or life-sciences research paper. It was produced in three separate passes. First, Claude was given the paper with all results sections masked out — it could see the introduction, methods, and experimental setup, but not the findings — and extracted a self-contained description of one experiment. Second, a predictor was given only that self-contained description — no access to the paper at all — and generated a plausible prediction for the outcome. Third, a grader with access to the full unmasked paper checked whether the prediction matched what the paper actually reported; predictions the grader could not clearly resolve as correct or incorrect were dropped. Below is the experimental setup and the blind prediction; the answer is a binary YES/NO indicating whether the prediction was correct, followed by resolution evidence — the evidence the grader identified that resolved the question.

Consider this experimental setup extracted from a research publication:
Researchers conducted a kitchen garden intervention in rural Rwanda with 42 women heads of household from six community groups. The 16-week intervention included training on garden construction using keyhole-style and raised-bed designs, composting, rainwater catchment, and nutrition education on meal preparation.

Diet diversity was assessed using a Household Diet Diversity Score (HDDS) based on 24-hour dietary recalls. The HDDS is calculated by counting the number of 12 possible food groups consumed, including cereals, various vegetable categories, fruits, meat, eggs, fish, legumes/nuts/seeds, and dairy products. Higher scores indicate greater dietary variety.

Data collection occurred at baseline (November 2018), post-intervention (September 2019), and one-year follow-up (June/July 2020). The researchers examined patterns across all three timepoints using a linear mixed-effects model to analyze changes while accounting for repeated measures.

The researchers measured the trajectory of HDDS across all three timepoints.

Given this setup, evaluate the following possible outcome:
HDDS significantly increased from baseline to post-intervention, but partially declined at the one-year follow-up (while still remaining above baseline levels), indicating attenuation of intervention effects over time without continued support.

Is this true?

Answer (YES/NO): NO